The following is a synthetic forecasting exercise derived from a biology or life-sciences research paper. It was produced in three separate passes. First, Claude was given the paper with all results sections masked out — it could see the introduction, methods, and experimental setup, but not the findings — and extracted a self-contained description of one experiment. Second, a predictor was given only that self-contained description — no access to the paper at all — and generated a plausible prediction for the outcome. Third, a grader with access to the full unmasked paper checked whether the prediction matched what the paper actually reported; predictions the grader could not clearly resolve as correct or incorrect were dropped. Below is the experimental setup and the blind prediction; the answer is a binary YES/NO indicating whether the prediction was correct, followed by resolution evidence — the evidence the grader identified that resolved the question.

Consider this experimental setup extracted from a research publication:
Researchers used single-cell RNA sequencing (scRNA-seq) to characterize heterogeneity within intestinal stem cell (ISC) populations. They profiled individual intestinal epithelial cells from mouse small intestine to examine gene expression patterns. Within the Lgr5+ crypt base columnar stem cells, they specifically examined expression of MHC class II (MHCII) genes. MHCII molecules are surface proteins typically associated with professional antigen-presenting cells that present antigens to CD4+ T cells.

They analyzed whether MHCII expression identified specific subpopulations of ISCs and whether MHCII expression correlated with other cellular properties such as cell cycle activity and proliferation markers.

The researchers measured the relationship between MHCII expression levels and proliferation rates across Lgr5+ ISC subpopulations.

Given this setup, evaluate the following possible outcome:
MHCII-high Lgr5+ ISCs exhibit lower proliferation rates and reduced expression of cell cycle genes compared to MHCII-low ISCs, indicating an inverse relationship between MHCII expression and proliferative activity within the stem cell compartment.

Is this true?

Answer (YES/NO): NO